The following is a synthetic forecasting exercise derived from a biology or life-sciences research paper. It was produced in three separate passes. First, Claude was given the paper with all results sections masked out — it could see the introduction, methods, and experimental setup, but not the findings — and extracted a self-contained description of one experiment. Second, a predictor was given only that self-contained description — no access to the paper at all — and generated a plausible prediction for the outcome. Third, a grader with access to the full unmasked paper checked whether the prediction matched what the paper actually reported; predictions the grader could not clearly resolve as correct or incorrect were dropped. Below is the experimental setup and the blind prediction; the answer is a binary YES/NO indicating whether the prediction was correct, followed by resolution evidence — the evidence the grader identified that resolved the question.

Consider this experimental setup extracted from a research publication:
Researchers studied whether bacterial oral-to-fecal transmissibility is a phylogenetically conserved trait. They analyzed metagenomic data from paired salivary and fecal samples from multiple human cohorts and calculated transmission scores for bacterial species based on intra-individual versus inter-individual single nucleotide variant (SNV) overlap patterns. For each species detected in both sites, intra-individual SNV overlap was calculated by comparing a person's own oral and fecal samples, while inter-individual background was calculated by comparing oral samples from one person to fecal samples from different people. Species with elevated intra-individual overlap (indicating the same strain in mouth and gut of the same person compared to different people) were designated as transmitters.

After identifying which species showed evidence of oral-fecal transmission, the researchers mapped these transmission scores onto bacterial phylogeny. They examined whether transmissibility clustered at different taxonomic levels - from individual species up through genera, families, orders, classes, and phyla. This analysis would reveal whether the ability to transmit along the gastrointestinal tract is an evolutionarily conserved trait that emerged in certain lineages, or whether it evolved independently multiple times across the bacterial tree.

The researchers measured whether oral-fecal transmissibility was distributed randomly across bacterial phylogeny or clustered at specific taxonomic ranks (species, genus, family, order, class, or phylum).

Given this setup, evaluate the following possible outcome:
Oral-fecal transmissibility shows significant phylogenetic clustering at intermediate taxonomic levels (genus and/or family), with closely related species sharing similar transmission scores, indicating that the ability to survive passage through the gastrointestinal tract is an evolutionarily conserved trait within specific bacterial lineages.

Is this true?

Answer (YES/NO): YES